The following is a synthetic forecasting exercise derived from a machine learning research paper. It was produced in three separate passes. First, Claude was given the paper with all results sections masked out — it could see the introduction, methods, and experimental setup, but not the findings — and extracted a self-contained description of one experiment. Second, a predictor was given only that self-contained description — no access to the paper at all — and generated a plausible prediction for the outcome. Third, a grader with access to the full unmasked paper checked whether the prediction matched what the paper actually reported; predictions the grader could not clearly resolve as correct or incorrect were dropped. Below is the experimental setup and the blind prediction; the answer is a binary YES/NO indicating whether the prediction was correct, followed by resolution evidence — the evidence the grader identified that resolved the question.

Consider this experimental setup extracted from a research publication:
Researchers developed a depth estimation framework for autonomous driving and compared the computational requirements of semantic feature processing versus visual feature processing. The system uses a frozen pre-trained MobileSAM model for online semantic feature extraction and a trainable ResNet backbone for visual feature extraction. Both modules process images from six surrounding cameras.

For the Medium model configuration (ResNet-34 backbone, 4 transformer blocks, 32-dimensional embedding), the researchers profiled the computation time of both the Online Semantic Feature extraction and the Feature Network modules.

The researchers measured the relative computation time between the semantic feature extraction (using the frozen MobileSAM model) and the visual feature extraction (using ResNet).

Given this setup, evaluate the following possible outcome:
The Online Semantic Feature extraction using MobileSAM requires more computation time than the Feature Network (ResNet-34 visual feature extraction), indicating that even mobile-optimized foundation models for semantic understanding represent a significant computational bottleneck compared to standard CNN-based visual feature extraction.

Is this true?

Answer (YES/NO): YES